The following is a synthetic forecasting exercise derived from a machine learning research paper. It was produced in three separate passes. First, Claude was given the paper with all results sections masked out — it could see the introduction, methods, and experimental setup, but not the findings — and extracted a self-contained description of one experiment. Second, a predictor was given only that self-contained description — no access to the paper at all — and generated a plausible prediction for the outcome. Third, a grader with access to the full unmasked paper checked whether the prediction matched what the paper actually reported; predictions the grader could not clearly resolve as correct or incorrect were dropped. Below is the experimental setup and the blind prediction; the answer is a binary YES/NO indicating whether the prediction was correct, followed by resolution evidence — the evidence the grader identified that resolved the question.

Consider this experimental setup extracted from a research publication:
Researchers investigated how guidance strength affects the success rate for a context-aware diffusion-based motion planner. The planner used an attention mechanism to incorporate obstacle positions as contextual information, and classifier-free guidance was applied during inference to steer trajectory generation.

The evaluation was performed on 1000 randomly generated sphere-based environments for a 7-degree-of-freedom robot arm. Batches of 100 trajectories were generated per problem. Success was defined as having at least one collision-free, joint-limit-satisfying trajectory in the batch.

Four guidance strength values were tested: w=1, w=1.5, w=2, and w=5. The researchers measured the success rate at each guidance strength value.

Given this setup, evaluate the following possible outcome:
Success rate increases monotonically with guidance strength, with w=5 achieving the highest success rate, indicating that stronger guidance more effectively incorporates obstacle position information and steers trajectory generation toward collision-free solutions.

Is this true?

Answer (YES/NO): NO